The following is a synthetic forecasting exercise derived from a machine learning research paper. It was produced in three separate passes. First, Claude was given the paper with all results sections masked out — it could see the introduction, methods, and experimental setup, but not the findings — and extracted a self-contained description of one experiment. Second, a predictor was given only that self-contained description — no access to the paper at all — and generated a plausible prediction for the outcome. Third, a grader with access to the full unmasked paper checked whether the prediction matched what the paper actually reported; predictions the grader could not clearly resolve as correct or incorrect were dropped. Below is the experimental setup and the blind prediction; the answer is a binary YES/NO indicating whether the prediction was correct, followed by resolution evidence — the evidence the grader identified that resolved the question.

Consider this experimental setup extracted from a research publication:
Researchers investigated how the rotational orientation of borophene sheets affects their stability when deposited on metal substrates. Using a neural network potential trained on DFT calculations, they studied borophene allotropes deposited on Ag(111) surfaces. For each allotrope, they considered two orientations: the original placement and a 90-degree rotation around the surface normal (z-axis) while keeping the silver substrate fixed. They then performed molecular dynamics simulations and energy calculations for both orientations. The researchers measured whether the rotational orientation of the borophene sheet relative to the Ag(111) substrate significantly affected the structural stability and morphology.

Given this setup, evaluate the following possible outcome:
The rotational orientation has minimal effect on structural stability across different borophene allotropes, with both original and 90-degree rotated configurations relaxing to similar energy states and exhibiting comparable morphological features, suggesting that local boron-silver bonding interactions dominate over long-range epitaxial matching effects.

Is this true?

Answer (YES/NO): NO